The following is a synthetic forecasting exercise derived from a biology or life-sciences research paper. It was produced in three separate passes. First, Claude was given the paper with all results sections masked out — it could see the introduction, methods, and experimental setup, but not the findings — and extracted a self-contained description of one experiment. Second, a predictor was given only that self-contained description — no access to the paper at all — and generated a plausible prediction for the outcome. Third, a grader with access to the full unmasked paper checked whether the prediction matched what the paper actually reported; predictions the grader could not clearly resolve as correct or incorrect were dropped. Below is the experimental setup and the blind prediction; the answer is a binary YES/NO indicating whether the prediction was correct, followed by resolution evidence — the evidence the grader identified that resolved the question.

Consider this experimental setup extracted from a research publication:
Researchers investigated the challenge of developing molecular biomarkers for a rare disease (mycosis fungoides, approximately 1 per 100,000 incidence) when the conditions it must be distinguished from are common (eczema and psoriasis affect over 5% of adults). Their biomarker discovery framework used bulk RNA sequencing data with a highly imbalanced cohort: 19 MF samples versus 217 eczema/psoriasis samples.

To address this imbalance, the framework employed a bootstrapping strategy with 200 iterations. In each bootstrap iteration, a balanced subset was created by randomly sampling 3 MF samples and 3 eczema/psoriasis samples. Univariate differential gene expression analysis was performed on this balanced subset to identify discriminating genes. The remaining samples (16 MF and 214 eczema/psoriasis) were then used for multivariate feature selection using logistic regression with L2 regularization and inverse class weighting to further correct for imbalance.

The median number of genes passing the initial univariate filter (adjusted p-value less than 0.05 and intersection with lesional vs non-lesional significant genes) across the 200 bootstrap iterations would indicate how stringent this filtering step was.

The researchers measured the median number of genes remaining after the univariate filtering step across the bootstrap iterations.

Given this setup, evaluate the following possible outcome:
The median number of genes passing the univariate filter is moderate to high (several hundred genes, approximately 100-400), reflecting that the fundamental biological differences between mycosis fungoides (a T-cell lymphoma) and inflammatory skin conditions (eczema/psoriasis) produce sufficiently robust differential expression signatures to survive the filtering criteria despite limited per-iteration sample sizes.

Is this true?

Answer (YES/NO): YES